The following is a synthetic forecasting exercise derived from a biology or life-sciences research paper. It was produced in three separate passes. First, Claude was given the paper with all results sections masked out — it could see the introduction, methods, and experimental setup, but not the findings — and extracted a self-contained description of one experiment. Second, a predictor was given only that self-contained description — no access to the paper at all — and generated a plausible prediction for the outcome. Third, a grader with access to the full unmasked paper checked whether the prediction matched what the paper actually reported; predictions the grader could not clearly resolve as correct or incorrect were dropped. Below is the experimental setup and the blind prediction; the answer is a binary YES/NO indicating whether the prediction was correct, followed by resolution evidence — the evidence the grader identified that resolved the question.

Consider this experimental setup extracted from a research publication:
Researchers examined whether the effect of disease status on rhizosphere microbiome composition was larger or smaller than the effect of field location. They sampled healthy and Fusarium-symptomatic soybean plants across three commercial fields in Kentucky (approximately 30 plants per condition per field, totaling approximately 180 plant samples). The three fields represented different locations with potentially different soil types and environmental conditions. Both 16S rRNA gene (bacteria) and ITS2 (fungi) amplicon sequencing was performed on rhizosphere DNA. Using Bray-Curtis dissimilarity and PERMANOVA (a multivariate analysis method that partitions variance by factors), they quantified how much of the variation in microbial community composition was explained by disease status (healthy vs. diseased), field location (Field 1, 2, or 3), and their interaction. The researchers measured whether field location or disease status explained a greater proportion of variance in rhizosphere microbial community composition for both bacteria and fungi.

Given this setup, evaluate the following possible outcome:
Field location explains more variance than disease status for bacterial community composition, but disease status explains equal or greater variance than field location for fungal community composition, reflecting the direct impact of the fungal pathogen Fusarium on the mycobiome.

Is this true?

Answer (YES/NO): NO